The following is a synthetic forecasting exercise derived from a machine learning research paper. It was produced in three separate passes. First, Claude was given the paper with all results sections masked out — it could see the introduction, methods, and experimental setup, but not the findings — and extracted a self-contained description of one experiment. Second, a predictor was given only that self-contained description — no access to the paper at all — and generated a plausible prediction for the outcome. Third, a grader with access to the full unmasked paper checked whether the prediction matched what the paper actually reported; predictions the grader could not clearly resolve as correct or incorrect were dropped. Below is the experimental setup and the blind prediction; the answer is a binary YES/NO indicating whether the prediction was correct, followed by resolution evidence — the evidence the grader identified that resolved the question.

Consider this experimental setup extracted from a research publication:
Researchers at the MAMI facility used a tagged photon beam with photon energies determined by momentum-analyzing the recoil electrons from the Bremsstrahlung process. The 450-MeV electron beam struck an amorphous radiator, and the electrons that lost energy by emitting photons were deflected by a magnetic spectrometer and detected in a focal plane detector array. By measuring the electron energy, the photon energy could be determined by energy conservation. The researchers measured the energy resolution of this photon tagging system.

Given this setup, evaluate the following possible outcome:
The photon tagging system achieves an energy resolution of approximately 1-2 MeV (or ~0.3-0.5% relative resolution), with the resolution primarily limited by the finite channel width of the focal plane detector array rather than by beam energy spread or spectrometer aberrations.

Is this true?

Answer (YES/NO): YES